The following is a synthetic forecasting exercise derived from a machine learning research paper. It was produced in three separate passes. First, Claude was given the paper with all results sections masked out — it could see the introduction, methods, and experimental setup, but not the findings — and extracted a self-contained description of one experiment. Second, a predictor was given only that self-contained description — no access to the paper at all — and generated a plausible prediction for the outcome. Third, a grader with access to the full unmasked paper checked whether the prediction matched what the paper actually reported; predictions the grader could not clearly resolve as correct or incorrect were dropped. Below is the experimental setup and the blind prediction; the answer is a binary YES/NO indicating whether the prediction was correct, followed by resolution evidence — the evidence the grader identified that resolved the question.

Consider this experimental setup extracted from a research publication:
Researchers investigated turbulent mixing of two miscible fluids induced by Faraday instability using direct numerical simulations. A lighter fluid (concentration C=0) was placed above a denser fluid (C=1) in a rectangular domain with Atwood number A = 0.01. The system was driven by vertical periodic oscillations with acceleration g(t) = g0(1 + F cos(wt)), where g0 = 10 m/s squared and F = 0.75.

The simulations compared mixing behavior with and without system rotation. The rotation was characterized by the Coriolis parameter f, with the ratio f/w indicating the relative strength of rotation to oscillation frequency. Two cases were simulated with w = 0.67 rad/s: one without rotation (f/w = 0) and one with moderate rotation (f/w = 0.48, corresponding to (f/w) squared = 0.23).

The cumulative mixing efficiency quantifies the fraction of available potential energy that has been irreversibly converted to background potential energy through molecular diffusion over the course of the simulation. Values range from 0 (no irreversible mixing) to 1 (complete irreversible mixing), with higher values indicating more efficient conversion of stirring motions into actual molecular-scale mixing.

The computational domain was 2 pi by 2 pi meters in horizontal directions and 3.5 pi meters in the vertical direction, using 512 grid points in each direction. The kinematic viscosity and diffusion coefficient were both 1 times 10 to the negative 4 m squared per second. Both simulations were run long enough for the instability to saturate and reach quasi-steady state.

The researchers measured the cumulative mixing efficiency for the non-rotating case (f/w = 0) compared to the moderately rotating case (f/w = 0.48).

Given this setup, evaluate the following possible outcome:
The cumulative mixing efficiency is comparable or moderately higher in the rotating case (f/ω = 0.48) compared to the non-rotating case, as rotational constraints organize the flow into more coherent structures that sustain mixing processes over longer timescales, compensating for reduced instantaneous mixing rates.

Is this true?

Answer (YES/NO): NO